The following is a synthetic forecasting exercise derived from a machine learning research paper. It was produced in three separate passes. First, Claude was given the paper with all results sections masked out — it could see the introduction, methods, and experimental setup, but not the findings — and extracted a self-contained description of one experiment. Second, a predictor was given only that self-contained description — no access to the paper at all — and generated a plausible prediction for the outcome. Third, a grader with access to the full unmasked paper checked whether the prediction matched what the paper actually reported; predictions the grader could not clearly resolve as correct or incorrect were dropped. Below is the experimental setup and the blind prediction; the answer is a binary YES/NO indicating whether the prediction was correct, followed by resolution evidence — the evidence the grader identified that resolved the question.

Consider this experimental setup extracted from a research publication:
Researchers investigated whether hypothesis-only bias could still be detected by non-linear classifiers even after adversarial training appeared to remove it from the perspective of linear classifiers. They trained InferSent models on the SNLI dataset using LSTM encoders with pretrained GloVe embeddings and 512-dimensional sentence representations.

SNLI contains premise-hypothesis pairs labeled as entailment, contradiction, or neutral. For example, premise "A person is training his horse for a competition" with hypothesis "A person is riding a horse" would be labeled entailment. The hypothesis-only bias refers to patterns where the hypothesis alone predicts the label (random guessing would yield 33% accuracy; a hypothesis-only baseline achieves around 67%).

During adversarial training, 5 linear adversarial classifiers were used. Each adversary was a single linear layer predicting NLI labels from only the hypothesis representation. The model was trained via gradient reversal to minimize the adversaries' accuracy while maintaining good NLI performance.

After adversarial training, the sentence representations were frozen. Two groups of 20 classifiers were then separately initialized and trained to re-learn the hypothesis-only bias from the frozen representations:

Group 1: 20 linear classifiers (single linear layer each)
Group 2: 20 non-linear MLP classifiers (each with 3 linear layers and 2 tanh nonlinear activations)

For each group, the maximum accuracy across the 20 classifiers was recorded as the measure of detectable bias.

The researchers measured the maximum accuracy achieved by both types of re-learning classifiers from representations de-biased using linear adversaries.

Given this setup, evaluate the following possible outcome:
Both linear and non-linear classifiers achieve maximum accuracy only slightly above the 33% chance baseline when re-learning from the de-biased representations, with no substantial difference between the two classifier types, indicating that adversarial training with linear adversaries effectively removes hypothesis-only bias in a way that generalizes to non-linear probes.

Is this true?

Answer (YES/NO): NO